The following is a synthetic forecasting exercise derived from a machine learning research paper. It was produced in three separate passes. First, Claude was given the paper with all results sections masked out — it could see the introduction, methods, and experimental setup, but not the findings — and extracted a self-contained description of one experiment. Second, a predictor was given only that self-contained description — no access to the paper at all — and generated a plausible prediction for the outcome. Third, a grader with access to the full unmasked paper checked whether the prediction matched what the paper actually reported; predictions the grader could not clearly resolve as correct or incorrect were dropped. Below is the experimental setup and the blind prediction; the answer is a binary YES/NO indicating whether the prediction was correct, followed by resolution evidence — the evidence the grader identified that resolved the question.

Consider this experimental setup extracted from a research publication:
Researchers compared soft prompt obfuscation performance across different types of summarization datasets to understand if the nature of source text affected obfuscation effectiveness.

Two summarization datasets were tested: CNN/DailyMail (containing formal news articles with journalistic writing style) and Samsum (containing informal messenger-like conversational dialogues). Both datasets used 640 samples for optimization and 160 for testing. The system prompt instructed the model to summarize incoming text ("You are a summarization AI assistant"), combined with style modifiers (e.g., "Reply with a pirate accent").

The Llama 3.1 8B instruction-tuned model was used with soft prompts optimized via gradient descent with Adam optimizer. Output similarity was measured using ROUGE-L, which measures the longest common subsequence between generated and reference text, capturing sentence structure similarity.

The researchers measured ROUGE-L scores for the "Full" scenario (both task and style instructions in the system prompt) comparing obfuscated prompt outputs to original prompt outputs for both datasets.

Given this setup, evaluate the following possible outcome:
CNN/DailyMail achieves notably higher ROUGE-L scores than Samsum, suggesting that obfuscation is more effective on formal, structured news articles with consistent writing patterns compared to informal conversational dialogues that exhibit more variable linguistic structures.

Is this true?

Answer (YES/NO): NO